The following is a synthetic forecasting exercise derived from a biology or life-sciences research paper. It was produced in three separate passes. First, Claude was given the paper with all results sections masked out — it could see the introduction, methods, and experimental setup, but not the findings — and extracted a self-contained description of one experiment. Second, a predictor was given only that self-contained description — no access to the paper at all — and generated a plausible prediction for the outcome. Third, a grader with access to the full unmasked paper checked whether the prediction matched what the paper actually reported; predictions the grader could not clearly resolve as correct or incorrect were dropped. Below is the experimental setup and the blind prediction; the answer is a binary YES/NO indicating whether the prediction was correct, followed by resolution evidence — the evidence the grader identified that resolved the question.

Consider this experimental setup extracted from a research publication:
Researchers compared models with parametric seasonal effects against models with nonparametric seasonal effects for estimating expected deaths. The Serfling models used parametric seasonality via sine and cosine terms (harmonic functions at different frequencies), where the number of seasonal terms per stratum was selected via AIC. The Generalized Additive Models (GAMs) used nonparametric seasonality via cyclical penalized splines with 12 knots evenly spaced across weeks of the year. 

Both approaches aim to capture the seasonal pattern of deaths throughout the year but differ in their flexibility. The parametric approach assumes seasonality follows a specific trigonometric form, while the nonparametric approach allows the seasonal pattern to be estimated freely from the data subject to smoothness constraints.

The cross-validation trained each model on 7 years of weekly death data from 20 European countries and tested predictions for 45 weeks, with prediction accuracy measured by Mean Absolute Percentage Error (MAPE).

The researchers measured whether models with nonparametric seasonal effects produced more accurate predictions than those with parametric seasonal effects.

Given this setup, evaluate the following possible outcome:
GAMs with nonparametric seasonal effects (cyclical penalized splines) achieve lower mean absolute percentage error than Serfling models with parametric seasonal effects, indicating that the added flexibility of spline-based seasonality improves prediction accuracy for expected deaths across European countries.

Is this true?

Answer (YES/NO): NO